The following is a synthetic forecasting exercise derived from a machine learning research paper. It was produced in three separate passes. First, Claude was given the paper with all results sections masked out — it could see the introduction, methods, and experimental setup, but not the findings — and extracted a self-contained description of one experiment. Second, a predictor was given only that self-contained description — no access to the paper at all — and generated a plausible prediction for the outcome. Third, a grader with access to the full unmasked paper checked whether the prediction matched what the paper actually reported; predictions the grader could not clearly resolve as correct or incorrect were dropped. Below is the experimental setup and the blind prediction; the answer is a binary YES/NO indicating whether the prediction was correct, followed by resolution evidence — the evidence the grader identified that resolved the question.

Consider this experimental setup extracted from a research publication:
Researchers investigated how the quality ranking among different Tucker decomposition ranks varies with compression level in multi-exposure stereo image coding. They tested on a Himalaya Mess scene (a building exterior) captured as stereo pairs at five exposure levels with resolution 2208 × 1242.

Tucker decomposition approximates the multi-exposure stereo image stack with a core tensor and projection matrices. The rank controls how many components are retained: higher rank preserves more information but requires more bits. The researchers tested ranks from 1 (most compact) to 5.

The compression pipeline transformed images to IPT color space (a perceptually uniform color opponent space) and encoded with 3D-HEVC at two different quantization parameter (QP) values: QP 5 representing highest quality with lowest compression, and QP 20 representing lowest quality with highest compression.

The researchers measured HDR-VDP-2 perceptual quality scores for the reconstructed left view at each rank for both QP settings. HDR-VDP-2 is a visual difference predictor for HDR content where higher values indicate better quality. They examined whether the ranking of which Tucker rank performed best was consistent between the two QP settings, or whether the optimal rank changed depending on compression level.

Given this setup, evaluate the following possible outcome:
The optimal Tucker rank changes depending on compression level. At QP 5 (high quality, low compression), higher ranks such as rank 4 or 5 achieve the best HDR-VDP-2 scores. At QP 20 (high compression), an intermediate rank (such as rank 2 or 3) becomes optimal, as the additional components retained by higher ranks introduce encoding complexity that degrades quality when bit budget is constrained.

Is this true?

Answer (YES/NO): NO